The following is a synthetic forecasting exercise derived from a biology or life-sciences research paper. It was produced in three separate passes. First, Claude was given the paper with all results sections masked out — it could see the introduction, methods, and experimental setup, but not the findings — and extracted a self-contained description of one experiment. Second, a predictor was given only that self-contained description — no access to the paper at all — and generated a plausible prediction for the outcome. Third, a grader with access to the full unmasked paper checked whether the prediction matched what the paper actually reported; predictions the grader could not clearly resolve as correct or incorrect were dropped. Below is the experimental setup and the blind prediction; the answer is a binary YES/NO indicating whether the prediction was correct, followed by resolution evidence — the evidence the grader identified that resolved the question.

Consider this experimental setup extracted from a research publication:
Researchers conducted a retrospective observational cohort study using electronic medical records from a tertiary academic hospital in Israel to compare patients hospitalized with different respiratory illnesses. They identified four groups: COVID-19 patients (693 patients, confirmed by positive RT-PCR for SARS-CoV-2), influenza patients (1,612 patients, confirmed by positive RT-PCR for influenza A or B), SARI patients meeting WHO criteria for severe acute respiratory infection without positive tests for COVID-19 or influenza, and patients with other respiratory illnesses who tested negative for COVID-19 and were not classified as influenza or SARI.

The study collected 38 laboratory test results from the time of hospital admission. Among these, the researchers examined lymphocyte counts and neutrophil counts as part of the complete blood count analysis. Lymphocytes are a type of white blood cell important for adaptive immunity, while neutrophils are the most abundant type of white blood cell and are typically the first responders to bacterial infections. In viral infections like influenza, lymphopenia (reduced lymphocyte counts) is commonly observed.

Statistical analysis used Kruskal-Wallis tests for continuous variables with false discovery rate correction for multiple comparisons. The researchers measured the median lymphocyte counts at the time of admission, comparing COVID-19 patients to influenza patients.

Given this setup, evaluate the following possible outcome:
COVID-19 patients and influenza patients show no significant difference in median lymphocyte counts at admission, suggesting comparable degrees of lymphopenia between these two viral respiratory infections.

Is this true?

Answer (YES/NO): NO